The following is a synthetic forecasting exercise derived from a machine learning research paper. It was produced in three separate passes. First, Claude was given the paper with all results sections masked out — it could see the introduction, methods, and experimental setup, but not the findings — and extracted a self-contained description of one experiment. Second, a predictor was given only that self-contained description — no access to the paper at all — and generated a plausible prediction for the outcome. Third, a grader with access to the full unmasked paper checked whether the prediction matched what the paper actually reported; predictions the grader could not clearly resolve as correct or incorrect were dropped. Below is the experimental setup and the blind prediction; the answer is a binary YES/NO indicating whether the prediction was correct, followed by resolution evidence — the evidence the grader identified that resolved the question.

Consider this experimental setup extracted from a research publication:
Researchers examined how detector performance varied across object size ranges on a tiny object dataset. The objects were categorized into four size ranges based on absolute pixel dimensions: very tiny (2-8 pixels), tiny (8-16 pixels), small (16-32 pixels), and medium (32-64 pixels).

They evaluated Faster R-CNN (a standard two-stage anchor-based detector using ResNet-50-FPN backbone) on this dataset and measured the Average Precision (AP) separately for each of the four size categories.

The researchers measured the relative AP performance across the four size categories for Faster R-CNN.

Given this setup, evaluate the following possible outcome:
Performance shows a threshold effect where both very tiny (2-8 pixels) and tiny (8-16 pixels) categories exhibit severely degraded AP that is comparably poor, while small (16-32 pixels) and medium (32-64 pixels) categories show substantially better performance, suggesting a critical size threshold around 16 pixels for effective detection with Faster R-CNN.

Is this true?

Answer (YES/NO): NO